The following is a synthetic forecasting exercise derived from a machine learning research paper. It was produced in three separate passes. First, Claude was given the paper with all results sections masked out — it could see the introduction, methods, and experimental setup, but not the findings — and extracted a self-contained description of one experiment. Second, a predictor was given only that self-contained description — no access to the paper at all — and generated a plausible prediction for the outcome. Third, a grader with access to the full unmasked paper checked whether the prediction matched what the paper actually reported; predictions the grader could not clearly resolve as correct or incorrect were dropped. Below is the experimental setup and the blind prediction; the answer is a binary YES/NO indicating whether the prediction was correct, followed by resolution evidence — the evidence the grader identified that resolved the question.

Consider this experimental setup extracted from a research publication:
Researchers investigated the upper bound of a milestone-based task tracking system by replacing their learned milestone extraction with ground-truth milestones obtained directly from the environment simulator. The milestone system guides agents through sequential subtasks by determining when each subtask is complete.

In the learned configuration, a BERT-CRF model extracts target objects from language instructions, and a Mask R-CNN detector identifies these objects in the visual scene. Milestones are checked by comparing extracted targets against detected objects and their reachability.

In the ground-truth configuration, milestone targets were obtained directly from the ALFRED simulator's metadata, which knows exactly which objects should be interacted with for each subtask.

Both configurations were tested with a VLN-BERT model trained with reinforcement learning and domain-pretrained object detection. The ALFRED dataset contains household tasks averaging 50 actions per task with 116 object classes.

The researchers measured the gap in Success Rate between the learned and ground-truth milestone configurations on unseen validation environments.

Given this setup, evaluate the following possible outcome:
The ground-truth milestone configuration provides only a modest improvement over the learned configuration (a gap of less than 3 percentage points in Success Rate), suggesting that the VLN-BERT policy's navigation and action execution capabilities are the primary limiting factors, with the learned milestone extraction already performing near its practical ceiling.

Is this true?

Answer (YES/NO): NO